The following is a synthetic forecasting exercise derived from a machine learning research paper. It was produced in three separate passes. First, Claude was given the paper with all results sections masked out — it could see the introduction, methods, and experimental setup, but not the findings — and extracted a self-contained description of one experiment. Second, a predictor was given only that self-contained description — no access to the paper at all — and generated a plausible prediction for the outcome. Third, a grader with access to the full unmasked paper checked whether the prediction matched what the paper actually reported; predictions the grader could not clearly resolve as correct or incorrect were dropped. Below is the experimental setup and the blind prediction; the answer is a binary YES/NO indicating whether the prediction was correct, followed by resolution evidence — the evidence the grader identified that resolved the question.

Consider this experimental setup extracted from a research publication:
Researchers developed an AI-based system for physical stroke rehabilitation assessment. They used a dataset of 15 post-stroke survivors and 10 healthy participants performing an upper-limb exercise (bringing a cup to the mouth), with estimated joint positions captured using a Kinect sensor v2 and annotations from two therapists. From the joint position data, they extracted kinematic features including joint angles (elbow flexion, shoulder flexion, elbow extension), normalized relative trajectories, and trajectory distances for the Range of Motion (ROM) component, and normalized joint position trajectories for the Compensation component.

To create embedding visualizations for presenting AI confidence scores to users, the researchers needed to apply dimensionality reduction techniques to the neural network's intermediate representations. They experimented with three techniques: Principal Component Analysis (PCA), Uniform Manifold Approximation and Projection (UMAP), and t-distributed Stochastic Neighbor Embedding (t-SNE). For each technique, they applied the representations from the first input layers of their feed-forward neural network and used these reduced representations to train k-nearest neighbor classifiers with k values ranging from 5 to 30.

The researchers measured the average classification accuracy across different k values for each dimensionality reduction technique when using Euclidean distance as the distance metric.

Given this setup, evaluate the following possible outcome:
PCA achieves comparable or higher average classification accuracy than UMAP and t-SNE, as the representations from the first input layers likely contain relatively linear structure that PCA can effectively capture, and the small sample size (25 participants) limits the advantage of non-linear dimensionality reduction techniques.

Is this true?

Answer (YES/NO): NO